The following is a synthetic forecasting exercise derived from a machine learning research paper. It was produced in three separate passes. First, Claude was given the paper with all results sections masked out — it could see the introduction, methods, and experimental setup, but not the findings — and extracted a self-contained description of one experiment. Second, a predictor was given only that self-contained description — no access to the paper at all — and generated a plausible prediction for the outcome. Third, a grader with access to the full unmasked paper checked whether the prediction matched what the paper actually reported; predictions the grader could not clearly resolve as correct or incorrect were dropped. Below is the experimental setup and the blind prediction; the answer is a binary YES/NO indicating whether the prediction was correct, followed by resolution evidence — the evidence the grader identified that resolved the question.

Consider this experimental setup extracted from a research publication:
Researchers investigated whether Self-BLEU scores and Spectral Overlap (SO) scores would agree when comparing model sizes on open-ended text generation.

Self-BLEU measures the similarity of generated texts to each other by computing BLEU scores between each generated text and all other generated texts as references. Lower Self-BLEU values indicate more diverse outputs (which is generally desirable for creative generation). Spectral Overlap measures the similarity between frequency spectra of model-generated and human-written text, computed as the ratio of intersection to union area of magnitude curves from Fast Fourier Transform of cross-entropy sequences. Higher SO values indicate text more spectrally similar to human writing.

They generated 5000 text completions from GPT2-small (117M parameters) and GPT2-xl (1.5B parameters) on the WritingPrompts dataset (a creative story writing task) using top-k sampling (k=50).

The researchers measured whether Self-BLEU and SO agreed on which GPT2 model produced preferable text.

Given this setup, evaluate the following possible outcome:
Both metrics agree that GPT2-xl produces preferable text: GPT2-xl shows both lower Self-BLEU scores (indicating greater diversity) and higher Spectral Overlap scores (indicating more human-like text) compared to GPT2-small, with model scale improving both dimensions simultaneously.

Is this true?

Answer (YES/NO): NO